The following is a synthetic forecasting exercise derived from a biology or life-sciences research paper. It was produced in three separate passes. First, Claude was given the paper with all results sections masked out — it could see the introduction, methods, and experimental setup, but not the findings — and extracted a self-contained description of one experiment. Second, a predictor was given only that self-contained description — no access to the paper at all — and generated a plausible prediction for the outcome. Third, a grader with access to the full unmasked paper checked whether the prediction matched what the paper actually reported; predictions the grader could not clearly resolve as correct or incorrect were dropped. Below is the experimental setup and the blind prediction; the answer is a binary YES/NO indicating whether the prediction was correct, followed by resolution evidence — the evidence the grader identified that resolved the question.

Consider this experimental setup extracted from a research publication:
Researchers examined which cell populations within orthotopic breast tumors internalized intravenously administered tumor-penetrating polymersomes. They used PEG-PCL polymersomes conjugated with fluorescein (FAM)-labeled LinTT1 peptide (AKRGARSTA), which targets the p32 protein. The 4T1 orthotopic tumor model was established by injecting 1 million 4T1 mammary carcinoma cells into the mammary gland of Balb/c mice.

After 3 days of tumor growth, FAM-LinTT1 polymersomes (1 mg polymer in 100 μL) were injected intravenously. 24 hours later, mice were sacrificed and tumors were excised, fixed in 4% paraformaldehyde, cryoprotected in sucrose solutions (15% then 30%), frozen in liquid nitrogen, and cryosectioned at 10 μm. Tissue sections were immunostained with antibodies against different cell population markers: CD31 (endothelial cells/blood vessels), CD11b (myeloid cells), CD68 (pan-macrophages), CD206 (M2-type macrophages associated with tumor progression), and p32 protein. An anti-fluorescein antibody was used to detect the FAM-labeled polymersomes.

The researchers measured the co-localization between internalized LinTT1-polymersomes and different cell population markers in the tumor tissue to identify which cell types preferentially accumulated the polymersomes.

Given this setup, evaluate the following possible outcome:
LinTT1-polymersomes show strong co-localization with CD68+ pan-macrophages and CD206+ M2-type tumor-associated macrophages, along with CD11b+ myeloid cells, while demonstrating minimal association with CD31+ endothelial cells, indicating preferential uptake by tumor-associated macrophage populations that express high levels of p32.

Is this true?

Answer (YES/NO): NO